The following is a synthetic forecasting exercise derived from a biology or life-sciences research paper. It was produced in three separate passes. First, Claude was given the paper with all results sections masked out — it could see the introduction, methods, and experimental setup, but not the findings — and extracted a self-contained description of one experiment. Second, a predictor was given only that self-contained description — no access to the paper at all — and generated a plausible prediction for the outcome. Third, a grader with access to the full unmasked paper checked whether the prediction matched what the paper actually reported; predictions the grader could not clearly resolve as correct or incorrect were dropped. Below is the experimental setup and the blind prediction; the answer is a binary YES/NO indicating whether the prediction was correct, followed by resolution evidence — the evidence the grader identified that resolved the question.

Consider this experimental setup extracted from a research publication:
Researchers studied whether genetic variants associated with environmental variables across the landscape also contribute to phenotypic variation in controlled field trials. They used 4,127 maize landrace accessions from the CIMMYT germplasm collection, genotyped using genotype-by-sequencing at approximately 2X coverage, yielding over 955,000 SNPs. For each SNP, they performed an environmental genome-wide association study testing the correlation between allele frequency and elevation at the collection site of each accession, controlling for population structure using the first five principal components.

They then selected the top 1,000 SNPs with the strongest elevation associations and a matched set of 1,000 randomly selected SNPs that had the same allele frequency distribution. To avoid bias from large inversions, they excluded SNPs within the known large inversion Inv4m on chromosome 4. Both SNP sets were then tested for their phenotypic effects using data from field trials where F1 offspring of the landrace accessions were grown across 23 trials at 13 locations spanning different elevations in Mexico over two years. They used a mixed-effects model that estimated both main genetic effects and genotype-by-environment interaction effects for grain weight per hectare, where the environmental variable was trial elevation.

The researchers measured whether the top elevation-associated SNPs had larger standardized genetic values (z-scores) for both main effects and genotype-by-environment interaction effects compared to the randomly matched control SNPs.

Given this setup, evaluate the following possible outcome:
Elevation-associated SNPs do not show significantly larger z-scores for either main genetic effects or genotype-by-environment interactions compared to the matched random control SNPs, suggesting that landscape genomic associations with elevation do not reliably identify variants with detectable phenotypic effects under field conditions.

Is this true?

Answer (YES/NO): NO